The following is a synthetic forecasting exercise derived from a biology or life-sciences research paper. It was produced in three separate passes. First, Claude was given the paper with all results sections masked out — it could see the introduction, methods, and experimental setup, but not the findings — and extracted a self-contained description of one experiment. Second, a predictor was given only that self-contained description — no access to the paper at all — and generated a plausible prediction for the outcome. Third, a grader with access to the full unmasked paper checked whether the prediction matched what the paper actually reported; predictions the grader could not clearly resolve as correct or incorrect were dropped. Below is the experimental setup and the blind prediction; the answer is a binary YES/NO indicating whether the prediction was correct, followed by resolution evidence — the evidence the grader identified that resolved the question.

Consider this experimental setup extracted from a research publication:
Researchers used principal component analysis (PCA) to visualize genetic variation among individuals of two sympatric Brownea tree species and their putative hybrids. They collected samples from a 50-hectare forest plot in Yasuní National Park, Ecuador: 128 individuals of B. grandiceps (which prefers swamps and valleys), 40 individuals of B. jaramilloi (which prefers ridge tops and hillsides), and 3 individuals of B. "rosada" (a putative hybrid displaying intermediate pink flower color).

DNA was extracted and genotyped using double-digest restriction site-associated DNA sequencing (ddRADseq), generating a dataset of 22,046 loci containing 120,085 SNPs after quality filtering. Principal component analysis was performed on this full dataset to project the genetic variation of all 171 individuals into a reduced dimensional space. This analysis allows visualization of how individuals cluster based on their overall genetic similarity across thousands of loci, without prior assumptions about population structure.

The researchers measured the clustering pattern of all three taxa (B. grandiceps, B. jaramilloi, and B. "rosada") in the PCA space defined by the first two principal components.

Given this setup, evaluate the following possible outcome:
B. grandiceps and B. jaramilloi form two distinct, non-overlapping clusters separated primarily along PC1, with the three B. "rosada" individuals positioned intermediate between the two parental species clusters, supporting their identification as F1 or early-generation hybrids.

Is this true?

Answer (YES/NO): NO